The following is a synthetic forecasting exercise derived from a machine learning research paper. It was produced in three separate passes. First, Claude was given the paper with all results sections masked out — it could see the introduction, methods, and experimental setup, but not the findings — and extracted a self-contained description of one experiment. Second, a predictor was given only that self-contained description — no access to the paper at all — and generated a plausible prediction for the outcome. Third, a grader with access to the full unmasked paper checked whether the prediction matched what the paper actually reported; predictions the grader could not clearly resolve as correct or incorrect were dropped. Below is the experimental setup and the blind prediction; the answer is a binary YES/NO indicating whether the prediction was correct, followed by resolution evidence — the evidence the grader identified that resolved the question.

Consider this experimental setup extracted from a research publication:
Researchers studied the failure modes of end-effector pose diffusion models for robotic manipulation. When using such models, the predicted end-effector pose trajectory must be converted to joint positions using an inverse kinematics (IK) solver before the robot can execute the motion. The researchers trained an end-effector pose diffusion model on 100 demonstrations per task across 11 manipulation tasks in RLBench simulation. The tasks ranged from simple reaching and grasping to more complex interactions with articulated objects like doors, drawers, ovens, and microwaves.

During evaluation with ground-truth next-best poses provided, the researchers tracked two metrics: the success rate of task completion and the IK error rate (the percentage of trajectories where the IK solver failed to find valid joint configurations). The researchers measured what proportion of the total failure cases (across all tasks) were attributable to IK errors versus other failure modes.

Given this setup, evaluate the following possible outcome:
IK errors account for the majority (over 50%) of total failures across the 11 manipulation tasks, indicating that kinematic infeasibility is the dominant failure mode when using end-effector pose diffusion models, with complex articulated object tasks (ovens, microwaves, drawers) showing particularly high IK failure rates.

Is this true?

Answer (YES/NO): NO